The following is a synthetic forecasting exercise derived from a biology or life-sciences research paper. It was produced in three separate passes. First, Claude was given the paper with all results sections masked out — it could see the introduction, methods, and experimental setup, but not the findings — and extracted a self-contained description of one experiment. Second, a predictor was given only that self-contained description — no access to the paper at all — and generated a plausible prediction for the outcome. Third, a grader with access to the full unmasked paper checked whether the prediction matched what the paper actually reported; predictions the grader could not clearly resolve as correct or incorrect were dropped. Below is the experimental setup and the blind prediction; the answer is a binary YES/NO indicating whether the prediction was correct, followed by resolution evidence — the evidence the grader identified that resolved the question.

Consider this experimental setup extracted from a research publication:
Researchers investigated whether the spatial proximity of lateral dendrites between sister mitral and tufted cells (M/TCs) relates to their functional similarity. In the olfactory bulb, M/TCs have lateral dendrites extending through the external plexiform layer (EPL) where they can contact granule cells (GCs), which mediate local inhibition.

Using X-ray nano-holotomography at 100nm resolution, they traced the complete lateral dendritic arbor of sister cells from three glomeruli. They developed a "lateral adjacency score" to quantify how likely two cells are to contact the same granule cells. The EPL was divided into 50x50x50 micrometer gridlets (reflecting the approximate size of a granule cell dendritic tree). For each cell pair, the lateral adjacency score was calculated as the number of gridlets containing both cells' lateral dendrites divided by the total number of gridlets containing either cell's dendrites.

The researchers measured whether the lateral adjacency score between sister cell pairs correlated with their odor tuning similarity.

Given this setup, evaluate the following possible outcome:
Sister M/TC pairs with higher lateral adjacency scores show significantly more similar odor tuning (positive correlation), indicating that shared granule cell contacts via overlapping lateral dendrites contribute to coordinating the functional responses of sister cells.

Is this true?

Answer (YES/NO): NO